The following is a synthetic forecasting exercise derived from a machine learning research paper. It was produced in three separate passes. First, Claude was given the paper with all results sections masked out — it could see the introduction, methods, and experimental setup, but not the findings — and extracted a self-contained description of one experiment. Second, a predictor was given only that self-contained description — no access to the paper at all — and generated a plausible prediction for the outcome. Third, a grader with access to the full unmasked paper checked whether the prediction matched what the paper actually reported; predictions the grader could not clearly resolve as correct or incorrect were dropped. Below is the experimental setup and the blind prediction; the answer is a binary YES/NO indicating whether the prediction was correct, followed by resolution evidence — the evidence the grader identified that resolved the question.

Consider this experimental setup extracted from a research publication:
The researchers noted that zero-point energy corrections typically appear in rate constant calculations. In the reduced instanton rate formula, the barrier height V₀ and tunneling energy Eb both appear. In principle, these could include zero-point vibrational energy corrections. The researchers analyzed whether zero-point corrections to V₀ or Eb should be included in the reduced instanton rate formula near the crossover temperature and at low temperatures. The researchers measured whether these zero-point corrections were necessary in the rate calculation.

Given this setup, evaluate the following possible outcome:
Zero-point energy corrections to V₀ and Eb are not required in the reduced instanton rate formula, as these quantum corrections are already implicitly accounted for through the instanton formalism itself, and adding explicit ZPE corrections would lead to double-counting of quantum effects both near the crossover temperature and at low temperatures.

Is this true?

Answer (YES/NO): NO